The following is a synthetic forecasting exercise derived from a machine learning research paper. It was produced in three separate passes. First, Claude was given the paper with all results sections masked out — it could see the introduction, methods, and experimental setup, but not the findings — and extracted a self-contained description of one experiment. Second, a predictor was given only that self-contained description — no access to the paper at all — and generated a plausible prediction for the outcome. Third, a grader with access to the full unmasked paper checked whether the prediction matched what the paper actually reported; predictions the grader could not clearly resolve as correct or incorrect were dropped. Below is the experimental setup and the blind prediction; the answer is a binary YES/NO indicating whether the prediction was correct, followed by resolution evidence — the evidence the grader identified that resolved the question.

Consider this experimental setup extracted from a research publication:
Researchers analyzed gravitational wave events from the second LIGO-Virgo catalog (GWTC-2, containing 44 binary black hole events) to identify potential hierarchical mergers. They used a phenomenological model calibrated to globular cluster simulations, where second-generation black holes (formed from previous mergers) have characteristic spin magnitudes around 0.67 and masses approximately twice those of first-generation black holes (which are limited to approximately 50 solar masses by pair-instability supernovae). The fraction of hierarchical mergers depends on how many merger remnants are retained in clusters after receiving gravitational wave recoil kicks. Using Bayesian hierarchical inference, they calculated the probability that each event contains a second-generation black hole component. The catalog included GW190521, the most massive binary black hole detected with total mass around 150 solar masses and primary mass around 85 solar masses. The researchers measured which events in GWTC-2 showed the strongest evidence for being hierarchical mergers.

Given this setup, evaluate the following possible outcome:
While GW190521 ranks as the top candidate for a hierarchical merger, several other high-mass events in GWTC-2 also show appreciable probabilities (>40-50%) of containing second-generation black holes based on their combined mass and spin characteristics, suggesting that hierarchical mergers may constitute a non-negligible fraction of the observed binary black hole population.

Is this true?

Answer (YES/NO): YES